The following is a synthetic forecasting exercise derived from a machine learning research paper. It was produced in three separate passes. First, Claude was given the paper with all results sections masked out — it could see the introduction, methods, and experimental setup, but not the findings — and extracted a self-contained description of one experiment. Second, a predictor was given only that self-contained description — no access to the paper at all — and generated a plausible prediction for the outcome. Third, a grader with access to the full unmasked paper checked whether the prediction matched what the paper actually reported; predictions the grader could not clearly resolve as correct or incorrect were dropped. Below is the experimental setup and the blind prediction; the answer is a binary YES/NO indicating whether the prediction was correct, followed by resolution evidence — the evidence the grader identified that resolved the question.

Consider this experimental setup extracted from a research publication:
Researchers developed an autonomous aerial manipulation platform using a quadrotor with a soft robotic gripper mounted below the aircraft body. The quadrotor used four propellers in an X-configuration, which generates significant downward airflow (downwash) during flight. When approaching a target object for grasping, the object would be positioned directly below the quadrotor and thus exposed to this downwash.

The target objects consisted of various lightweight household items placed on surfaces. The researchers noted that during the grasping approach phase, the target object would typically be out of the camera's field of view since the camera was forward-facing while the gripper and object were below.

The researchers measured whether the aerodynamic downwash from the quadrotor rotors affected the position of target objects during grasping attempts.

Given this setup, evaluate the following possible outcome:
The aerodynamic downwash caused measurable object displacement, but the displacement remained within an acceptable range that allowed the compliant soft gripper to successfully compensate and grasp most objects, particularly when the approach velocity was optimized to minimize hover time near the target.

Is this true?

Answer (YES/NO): NO